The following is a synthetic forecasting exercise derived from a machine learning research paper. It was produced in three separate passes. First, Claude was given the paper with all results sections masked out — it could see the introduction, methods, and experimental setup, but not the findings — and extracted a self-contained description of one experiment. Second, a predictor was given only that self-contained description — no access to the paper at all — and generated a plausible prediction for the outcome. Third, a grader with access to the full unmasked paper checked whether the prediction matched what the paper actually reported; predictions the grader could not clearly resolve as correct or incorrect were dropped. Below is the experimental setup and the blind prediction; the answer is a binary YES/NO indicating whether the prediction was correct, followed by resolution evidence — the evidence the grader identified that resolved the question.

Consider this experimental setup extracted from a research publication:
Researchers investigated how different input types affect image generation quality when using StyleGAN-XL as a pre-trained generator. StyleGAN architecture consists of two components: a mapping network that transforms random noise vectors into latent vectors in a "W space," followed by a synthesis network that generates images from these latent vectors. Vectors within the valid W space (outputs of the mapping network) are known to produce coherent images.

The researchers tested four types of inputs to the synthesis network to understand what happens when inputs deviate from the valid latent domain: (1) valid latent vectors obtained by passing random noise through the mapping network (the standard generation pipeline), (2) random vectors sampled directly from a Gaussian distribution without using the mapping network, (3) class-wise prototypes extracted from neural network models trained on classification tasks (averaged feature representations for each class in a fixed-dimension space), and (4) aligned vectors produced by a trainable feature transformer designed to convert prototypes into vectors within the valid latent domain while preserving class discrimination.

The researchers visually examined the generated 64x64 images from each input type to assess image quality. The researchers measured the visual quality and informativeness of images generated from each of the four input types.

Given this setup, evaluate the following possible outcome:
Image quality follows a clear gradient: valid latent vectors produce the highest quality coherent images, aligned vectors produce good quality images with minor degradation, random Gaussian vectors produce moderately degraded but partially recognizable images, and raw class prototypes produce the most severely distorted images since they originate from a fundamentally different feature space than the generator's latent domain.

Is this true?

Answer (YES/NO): NO